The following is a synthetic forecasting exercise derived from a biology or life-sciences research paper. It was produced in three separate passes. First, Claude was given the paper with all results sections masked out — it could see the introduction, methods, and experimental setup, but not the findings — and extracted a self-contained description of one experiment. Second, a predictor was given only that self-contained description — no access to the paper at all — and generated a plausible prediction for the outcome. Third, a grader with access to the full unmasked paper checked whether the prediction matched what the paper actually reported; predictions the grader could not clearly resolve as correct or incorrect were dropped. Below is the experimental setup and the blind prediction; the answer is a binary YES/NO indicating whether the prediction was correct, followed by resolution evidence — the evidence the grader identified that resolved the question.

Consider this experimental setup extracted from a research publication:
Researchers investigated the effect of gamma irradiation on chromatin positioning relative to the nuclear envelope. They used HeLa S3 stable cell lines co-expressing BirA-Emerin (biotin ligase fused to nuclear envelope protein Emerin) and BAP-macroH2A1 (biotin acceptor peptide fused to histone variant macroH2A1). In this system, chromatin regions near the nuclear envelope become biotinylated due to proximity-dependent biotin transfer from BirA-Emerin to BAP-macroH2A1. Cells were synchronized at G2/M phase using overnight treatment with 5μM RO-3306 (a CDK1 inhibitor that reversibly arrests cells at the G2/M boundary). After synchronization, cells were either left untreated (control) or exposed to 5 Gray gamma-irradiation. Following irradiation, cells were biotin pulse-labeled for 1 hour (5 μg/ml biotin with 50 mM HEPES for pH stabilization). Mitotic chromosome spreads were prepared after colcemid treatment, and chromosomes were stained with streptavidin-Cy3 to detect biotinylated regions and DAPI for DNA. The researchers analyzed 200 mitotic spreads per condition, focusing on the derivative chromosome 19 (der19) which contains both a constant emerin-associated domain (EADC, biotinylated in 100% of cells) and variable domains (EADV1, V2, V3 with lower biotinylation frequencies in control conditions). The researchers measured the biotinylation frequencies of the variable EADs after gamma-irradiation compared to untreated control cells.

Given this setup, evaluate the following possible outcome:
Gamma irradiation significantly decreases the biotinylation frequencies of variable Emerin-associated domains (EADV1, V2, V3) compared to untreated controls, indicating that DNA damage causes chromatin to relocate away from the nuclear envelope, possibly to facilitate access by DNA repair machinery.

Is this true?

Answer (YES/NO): YES